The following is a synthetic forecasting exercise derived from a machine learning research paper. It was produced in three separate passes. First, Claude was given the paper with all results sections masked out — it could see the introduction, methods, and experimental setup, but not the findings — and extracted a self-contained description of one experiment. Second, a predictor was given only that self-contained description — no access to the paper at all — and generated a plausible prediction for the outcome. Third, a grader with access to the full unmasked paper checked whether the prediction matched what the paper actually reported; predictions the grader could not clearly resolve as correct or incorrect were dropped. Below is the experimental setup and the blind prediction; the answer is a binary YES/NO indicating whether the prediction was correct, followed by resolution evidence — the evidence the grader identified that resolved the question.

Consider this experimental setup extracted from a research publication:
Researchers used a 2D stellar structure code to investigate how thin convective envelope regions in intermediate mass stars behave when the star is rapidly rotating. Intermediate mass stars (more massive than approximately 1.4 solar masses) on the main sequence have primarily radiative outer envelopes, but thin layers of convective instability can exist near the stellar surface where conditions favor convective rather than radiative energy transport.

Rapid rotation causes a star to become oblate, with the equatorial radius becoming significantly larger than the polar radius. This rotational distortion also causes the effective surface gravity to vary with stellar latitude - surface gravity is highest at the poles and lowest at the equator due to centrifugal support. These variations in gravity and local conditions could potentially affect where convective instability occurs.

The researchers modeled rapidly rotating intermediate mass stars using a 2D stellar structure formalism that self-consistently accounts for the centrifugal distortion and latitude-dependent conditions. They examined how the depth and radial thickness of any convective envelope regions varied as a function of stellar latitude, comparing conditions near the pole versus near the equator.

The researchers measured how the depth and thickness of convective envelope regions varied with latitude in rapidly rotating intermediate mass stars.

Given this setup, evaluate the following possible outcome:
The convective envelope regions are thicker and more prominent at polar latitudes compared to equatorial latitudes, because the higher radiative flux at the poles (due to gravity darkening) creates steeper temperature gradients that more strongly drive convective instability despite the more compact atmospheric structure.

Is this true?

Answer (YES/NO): NO